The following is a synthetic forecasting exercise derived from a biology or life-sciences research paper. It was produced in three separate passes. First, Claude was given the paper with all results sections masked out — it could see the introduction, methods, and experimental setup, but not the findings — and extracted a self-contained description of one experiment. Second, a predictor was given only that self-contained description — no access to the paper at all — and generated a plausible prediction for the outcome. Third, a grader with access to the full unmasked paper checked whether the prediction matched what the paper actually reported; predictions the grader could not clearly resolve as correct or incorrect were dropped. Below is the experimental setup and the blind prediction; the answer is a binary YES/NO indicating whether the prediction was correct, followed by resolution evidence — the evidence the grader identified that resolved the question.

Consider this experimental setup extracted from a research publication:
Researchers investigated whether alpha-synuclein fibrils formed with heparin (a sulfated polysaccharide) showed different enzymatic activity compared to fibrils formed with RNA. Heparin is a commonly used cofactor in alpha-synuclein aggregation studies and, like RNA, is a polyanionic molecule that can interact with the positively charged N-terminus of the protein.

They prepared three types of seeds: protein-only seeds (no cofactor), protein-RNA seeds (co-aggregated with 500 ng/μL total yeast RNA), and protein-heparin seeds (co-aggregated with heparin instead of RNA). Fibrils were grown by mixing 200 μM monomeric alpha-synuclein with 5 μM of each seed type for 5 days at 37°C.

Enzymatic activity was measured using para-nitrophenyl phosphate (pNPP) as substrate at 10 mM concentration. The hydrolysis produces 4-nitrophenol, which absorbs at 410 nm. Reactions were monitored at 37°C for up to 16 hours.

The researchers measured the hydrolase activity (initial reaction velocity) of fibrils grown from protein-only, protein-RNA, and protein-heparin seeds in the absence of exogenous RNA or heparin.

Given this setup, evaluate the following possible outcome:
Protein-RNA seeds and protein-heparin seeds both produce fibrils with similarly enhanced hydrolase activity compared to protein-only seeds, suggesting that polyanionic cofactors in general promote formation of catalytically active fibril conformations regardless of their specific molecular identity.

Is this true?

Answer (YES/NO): NO